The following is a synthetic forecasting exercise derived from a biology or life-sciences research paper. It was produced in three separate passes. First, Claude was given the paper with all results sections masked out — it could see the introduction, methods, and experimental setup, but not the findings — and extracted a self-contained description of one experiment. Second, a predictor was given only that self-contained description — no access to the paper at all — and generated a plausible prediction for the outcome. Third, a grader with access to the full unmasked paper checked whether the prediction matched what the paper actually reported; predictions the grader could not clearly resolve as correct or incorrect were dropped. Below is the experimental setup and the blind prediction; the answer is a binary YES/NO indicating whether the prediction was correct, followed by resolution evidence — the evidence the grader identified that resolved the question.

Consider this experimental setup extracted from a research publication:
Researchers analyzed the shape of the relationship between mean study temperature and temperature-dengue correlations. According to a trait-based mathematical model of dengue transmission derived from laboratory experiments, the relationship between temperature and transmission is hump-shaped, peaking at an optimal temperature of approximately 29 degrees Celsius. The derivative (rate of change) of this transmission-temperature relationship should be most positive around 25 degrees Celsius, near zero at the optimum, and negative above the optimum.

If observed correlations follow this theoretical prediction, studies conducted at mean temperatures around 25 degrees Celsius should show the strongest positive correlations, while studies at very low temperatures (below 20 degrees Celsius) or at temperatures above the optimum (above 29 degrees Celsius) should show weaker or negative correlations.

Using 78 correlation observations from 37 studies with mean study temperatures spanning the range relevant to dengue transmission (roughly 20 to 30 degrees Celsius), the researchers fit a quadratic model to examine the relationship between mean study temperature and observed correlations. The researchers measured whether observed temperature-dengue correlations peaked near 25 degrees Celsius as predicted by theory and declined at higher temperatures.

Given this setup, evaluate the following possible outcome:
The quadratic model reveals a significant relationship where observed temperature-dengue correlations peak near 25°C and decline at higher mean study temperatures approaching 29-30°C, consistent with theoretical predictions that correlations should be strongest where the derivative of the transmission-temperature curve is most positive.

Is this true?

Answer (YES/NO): NO